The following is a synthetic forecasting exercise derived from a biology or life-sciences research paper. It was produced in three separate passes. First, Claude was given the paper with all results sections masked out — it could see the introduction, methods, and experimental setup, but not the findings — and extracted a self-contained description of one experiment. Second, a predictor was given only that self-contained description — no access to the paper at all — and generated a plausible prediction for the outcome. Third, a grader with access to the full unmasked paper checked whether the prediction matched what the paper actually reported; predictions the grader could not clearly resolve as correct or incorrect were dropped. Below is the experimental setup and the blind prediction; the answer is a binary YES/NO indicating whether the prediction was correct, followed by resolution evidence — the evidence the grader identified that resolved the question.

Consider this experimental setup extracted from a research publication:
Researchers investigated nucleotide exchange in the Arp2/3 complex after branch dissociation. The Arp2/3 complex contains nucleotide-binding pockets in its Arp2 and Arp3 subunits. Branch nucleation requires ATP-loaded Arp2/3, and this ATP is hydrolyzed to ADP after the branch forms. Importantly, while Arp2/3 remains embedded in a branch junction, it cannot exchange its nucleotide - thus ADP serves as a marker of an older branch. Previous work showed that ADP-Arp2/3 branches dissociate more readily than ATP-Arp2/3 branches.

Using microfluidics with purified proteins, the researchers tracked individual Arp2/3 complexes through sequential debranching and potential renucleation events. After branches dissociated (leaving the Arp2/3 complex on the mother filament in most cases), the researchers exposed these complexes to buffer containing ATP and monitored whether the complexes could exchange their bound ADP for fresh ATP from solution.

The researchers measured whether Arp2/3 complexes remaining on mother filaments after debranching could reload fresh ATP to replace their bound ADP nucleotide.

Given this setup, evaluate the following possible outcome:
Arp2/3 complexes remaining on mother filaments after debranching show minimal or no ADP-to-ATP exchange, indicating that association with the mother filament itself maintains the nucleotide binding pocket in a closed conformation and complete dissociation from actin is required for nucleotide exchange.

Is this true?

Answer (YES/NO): NO